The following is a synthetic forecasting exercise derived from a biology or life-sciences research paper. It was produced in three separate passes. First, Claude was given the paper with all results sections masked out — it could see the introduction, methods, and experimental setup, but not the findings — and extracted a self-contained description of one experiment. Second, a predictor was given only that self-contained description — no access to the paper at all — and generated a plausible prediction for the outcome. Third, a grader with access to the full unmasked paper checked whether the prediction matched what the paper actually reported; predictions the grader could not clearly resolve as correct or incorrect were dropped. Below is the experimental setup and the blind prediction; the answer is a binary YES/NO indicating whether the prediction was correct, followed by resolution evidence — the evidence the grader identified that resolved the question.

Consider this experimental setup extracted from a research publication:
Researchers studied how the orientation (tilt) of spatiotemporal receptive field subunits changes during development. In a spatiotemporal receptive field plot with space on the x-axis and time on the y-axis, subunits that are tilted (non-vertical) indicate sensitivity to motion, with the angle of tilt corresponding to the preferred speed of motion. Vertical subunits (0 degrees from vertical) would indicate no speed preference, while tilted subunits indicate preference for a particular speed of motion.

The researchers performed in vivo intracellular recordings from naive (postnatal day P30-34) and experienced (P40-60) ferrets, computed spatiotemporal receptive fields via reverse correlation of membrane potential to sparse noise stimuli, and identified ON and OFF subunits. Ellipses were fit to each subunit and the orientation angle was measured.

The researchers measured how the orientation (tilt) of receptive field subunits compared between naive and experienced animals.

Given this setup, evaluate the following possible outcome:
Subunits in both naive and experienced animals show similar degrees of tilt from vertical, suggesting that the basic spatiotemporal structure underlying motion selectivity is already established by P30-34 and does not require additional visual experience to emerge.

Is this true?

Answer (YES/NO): NO